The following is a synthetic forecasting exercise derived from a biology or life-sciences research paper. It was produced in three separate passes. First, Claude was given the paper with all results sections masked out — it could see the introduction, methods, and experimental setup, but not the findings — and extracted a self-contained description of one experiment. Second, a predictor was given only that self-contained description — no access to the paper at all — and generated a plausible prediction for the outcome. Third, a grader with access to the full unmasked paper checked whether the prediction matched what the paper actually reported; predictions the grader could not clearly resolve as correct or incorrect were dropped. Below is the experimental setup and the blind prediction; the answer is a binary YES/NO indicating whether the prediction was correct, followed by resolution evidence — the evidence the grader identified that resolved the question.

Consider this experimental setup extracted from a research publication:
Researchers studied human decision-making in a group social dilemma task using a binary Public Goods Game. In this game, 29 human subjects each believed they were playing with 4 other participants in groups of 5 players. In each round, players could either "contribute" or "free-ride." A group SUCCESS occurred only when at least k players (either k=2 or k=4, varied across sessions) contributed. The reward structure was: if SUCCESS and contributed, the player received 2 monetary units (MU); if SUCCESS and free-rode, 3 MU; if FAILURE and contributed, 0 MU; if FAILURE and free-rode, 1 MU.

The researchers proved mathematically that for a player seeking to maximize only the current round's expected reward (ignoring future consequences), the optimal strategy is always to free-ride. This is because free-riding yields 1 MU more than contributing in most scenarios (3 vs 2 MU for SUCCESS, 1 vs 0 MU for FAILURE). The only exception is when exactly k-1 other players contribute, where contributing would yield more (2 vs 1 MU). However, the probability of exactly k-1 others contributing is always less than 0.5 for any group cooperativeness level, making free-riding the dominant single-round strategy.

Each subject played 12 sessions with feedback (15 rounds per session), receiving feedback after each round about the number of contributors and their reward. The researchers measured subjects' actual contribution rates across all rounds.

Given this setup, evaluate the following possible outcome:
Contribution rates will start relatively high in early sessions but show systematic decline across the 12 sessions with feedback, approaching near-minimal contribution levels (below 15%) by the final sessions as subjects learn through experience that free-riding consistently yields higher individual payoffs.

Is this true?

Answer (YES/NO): NO